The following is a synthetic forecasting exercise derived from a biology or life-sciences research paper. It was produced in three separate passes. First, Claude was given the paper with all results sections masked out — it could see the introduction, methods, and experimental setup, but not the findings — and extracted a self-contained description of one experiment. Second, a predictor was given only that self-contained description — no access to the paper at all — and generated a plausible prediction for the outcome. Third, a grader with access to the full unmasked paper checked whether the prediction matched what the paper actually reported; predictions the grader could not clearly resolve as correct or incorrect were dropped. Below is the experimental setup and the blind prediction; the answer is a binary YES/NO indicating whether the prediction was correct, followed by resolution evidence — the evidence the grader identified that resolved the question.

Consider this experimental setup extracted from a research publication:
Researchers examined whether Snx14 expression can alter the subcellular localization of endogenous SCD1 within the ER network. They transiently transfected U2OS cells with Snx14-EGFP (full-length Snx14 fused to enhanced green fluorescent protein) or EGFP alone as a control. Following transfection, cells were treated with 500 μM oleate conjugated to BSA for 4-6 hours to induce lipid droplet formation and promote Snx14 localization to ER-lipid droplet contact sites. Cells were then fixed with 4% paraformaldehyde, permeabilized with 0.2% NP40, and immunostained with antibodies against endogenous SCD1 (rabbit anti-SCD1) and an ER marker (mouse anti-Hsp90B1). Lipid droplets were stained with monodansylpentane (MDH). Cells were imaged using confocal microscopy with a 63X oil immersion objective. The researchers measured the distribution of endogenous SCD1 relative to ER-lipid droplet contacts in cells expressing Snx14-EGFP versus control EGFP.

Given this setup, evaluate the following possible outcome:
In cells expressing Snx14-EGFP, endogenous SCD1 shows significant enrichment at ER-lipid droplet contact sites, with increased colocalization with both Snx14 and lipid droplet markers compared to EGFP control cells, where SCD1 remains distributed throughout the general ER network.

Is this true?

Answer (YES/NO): YES